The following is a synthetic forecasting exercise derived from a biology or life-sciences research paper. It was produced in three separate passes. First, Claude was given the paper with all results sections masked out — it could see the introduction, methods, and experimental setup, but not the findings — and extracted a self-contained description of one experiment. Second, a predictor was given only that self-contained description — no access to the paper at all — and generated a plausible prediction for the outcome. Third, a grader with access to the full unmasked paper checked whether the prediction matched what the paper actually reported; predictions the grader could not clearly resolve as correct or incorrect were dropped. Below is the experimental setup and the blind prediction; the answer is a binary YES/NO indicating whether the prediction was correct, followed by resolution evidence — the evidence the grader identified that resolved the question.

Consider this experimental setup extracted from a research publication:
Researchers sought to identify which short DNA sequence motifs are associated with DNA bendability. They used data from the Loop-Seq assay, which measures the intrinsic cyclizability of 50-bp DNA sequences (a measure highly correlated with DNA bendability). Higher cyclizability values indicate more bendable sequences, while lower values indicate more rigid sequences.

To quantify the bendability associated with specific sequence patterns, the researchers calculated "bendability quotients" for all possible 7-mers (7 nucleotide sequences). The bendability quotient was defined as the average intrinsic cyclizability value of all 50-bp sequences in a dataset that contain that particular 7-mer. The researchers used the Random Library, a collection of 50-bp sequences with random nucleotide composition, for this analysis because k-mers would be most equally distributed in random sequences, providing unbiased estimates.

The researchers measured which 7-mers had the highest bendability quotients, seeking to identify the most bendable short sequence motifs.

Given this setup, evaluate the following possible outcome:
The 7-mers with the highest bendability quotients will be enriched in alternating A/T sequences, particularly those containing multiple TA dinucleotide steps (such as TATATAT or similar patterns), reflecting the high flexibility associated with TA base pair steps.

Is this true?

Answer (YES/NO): NO